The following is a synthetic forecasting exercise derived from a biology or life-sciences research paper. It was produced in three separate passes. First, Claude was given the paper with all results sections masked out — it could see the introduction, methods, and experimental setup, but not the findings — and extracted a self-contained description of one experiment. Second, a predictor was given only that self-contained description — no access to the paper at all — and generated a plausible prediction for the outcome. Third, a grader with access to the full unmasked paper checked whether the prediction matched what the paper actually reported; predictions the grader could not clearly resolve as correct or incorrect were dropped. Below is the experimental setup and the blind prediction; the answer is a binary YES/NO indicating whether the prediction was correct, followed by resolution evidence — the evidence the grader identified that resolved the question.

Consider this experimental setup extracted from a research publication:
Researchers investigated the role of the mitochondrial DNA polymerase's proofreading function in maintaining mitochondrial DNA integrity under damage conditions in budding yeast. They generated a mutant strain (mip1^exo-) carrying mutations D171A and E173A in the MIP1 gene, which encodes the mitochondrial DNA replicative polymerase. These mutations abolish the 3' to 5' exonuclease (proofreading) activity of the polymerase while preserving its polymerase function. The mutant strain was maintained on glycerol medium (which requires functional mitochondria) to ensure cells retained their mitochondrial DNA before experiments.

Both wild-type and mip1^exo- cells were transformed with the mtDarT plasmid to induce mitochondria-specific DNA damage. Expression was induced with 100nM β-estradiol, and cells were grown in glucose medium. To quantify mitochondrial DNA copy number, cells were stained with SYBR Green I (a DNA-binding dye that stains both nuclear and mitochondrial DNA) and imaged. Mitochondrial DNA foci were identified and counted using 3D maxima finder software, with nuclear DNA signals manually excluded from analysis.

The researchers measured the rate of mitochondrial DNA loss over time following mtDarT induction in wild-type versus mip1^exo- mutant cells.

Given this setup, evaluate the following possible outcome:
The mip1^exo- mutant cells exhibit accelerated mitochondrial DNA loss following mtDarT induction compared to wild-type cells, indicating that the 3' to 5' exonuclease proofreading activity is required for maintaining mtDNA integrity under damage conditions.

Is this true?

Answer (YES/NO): YES